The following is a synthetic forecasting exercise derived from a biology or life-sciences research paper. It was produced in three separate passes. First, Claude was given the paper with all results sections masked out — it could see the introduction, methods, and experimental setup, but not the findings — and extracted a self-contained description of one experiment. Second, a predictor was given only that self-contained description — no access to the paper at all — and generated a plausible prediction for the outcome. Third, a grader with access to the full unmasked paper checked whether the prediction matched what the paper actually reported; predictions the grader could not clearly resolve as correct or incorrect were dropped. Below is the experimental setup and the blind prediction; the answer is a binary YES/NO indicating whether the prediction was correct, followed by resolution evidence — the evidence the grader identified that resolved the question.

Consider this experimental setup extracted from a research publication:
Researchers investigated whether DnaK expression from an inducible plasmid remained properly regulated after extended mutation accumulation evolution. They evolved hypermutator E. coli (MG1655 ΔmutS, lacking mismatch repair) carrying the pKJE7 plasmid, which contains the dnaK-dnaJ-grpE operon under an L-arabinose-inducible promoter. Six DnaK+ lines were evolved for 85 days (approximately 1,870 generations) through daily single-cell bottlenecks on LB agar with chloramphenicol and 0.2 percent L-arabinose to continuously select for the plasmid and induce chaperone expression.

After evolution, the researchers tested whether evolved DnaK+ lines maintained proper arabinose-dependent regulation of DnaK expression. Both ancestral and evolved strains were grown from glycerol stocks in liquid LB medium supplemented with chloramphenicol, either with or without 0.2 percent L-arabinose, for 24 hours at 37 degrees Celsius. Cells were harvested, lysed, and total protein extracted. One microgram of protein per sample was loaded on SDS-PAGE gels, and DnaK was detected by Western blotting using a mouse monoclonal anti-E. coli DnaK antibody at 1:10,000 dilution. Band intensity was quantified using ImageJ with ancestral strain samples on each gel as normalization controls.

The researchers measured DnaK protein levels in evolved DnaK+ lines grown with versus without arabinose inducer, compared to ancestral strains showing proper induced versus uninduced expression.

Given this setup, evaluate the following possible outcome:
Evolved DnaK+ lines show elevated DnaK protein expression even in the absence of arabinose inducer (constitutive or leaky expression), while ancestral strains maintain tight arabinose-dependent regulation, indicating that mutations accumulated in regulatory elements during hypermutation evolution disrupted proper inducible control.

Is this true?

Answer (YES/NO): NO